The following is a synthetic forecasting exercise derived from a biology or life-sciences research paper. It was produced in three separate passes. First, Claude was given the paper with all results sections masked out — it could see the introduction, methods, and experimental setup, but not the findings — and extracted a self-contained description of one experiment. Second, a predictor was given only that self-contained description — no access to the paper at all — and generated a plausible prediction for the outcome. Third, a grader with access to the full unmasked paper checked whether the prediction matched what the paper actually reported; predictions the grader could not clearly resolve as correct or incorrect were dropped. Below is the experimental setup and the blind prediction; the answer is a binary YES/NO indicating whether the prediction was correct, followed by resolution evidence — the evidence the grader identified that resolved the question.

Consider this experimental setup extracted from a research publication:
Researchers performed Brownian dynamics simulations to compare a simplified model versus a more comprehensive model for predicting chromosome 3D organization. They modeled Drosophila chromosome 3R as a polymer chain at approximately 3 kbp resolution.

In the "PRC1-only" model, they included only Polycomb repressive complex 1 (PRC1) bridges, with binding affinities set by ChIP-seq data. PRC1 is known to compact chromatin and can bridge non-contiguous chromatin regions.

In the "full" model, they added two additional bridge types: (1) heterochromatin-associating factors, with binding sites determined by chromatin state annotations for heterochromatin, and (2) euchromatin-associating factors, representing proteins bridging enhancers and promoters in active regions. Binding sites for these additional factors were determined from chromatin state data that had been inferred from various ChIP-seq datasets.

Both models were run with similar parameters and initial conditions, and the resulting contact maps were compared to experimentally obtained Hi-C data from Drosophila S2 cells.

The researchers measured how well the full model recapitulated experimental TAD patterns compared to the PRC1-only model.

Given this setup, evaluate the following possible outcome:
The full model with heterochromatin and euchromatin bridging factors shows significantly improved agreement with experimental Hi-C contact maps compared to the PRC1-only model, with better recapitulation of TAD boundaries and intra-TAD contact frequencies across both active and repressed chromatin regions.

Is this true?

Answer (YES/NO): NO